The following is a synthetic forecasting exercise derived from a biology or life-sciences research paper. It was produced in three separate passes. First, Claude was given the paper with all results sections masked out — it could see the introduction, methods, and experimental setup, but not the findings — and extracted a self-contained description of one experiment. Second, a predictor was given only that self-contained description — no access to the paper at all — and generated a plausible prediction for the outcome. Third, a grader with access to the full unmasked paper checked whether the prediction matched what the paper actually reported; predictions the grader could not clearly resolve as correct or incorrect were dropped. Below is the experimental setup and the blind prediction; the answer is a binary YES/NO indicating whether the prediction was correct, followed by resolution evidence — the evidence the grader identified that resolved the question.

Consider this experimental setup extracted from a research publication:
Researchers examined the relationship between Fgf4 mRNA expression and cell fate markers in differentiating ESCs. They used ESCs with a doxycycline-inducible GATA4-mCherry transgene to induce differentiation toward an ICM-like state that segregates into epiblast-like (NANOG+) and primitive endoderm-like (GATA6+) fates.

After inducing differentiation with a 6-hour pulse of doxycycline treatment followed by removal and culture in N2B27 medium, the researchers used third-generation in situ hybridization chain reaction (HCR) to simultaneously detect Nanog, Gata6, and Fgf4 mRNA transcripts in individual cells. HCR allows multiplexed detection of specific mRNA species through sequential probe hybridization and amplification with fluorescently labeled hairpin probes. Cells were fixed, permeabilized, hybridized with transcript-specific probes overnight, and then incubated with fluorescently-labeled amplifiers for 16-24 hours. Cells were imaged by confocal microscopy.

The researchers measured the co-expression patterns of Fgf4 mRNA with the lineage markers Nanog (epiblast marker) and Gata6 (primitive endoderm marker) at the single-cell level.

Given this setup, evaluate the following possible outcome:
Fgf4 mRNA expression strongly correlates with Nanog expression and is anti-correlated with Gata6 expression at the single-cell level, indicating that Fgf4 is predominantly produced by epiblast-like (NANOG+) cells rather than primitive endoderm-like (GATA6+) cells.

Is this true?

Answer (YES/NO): NO